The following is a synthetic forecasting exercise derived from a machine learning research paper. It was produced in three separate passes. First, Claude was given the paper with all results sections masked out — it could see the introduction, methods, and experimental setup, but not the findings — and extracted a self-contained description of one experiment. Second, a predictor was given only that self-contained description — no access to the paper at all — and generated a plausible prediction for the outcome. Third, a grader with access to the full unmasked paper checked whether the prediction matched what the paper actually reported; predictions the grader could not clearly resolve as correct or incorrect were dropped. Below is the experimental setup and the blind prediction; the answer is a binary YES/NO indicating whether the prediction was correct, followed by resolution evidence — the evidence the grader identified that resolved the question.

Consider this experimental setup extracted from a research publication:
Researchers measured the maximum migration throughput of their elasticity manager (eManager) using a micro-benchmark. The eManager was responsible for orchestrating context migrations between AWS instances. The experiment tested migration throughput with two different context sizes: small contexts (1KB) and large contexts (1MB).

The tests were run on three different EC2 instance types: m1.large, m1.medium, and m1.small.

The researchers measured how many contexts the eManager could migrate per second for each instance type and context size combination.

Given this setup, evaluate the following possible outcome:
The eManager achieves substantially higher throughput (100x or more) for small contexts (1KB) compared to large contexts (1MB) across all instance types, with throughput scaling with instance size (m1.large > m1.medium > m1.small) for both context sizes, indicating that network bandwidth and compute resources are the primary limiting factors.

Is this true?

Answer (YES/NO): NO